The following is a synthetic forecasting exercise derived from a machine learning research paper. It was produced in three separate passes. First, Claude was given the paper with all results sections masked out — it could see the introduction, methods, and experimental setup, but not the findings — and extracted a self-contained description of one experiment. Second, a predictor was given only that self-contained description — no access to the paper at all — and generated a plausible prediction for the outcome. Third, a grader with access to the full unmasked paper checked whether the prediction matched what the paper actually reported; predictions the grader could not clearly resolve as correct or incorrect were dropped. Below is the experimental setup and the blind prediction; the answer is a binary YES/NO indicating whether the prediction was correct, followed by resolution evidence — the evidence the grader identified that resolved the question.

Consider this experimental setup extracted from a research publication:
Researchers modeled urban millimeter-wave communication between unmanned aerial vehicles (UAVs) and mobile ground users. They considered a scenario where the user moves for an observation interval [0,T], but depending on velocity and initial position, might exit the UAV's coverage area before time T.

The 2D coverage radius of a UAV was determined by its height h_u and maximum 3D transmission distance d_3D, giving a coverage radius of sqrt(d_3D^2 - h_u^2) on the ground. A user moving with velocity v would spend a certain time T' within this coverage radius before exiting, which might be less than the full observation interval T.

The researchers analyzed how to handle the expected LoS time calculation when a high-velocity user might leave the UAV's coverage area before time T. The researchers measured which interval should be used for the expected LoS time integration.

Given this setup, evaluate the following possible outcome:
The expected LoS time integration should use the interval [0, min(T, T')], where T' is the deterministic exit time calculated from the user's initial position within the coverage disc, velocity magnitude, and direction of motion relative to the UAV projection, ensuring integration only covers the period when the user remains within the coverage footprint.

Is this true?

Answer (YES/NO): YES